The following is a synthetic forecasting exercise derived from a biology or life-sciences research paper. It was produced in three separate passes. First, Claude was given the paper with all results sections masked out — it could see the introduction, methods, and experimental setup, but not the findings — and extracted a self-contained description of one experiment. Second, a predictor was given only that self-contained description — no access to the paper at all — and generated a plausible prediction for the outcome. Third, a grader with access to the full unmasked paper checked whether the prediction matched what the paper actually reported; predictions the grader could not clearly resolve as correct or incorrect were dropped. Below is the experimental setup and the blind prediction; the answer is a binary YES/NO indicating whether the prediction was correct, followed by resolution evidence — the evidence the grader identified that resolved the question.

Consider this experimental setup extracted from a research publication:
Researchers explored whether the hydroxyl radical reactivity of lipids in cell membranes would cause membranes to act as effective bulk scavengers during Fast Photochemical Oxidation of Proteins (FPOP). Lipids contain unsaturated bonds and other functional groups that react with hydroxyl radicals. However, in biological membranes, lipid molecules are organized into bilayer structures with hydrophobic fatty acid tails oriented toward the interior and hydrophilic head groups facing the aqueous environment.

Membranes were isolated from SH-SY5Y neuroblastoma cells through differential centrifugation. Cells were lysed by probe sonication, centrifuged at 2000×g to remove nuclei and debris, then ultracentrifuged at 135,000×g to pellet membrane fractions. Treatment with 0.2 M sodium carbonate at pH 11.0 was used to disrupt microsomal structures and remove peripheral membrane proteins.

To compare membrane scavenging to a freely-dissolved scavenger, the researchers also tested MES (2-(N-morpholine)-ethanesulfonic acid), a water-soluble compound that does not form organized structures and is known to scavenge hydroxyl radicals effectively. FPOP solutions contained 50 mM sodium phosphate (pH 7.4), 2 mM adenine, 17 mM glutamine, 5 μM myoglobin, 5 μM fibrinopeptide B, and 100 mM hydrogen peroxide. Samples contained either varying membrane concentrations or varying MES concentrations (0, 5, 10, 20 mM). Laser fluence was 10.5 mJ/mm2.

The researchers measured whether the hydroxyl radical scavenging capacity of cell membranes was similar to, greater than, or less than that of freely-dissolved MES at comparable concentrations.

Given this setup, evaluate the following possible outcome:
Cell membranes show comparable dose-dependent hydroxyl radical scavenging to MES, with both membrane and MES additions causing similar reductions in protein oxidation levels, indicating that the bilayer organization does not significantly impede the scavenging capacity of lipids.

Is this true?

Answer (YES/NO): NO